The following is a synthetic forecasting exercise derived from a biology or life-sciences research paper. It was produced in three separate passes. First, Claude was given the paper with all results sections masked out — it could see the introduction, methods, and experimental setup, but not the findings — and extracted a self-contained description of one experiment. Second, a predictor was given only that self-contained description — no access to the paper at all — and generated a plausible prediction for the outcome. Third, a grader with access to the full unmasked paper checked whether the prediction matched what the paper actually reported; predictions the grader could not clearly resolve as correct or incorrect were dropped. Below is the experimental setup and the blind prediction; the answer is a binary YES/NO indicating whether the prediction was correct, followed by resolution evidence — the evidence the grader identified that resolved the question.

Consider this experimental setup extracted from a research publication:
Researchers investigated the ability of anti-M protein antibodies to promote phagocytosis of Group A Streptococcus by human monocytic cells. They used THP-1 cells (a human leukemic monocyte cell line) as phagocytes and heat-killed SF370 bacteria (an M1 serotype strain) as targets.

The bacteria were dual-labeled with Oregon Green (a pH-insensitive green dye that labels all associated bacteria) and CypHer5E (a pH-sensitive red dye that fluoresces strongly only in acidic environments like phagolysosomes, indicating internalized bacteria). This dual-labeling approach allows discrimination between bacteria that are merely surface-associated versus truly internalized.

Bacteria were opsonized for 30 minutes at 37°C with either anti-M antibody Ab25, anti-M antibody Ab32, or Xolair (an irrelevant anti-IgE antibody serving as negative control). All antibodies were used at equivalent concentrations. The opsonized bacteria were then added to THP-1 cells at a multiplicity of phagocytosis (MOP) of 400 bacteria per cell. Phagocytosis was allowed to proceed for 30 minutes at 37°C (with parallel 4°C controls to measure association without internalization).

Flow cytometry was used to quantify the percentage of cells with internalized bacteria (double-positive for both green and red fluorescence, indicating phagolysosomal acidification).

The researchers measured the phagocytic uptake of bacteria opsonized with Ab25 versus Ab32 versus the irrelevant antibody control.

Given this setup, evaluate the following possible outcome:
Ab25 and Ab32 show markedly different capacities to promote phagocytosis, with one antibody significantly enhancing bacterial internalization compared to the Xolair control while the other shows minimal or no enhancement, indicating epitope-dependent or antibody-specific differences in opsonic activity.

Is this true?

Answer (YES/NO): YES